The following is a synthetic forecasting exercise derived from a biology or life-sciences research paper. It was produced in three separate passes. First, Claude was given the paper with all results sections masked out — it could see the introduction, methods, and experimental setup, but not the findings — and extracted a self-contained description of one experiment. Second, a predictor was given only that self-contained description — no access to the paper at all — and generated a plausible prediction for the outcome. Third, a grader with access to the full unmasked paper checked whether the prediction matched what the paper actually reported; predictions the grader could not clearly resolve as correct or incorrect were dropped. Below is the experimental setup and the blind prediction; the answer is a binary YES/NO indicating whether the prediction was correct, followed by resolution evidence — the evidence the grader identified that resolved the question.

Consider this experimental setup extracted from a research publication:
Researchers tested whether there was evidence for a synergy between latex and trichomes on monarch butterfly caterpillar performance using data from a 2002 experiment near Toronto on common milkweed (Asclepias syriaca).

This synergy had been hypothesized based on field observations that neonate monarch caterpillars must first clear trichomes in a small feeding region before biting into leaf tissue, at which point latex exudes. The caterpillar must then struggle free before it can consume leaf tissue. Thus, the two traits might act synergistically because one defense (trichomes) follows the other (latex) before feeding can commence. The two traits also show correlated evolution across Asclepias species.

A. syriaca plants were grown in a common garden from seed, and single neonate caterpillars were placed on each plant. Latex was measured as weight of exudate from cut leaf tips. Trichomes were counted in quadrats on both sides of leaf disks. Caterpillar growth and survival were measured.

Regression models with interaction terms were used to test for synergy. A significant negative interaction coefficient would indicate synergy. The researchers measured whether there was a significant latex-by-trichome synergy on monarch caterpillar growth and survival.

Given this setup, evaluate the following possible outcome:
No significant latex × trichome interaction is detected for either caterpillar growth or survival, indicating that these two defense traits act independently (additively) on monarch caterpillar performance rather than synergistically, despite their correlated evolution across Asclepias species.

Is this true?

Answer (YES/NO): YES